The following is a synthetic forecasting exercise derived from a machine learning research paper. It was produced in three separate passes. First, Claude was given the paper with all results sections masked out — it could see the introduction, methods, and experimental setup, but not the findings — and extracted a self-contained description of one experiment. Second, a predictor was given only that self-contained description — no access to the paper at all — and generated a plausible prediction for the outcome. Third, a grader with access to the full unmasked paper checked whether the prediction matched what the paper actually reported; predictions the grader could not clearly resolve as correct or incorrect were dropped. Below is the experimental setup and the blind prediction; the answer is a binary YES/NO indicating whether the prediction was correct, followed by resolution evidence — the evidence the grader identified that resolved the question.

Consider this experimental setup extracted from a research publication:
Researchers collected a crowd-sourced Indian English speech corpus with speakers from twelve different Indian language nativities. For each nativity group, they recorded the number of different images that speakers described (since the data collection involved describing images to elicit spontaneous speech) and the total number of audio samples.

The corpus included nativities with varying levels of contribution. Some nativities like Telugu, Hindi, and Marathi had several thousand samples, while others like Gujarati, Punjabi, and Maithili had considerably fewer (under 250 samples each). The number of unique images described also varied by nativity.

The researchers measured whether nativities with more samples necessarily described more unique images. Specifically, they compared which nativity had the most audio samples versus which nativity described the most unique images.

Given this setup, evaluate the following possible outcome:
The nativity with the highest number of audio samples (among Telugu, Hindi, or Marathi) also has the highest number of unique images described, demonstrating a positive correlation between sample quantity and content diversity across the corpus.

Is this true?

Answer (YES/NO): NO